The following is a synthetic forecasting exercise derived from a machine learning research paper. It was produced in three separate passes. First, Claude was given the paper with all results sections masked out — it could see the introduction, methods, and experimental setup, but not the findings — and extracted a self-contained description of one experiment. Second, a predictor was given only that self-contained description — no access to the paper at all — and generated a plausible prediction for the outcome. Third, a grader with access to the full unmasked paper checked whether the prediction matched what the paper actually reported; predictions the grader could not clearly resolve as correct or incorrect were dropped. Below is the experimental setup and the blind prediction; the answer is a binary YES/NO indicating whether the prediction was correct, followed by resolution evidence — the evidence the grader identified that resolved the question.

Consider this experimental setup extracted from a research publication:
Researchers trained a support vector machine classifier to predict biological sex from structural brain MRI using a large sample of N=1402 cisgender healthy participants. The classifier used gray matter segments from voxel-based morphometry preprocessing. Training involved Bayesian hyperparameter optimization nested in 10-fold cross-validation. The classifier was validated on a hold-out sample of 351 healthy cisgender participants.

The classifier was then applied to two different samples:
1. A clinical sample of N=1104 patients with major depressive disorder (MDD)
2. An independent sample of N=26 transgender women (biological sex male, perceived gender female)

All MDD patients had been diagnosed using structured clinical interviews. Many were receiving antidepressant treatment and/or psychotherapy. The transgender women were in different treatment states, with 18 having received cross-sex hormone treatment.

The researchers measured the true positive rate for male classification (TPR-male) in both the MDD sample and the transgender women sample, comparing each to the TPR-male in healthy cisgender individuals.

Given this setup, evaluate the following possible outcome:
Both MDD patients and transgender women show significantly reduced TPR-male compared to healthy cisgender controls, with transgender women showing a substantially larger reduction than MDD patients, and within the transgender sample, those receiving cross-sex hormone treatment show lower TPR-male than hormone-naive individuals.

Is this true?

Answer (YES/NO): NO